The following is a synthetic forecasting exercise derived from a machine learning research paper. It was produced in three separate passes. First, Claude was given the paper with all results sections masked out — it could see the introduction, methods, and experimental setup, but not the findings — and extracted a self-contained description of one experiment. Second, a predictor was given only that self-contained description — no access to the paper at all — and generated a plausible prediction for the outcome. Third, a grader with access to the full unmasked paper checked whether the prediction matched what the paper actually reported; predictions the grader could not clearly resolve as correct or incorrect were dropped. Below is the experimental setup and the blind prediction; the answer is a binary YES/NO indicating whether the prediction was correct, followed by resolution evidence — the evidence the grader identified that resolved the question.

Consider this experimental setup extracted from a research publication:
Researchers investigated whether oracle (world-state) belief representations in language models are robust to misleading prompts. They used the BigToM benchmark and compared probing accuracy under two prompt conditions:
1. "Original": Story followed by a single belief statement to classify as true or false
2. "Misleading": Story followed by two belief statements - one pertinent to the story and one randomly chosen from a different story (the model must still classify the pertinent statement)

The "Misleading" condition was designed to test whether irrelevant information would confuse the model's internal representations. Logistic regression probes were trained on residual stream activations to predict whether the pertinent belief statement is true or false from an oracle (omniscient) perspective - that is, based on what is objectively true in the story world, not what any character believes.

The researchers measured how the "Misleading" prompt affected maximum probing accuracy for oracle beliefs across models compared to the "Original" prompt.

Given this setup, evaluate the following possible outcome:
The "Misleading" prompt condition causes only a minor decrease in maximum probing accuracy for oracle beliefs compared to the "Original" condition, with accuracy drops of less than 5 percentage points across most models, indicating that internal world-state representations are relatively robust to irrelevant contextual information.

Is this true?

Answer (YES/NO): NO